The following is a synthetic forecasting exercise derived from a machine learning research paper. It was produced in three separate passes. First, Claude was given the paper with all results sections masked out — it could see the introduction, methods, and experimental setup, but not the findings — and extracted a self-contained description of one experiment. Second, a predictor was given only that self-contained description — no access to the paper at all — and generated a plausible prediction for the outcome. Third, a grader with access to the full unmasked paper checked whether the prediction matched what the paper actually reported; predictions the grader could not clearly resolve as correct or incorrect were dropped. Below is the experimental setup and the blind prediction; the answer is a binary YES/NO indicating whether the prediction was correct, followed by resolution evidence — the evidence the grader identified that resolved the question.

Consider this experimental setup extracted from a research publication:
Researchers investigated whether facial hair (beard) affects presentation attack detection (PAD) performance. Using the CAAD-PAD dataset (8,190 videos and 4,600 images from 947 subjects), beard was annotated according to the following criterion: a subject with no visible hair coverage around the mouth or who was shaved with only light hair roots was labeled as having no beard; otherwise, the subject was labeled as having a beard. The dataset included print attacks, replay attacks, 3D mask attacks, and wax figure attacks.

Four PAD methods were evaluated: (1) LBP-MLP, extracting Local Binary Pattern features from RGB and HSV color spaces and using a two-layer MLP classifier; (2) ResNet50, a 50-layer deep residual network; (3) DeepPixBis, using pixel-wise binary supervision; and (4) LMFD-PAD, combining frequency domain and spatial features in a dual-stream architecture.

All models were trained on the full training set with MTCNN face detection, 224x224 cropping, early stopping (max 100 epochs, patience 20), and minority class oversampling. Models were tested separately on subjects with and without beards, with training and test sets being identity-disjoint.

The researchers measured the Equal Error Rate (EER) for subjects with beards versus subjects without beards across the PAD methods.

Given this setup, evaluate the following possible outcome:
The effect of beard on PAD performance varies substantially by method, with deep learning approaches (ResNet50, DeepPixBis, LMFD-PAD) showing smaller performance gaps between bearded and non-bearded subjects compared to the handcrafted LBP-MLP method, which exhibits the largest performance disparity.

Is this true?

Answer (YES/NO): YES